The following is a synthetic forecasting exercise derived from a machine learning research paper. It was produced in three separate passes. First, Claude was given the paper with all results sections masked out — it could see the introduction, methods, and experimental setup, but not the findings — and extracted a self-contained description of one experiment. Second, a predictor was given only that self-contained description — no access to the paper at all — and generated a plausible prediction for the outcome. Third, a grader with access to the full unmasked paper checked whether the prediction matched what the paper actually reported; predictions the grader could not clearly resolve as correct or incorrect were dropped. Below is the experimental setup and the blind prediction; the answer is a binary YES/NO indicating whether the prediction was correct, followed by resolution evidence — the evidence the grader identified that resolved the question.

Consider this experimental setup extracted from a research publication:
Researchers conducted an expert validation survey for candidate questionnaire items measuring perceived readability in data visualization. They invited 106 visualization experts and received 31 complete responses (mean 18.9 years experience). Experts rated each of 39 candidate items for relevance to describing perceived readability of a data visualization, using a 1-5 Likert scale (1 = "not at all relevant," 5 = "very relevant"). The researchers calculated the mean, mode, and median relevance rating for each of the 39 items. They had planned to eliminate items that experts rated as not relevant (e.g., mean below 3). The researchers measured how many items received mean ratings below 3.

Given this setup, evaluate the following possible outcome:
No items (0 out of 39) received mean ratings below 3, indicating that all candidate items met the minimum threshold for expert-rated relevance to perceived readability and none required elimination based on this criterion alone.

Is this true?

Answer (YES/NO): YES